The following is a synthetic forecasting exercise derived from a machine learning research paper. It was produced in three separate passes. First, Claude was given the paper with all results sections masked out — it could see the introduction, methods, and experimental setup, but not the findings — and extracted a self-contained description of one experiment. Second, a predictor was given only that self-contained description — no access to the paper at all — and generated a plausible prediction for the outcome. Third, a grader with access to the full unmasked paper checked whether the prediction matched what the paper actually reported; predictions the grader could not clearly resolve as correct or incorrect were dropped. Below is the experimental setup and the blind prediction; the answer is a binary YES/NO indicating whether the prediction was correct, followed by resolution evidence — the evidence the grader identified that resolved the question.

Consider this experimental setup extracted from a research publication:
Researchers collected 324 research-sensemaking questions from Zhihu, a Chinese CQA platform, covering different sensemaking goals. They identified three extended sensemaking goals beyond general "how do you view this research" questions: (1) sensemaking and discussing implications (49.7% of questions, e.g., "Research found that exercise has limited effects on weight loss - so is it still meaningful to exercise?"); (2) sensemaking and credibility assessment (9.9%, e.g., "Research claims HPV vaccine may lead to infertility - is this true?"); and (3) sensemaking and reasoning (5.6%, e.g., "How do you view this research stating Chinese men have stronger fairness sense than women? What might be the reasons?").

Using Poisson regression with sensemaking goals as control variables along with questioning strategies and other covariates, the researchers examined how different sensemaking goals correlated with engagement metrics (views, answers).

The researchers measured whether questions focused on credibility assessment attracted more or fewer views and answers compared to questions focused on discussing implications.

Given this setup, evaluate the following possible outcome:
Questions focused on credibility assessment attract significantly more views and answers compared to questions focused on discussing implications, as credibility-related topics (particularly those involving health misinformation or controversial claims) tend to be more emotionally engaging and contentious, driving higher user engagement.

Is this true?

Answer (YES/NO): YES